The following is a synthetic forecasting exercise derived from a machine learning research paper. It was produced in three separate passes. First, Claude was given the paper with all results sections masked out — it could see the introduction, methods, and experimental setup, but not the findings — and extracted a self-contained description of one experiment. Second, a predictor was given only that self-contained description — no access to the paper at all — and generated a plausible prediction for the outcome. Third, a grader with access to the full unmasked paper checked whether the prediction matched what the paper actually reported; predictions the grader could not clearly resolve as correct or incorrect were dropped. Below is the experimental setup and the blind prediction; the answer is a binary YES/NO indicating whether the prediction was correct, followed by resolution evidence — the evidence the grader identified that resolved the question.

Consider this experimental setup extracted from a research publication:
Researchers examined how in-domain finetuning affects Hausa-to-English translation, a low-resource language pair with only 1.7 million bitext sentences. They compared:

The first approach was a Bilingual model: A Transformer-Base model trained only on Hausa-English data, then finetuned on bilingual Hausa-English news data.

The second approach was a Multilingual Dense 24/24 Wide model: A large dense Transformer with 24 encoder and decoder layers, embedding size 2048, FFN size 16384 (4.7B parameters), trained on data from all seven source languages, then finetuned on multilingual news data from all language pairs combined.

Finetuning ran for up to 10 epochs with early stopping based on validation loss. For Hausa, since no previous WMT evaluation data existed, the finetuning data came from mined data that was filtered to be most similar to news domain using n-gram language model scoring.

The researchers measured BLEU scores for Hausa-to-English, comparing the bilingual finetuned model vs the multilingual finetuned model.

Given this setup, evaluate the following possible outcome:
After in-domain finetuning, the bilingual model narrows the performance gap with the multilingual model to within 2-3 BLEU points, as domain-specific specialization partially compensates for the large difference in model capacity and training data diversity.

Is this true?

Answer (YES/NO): NO